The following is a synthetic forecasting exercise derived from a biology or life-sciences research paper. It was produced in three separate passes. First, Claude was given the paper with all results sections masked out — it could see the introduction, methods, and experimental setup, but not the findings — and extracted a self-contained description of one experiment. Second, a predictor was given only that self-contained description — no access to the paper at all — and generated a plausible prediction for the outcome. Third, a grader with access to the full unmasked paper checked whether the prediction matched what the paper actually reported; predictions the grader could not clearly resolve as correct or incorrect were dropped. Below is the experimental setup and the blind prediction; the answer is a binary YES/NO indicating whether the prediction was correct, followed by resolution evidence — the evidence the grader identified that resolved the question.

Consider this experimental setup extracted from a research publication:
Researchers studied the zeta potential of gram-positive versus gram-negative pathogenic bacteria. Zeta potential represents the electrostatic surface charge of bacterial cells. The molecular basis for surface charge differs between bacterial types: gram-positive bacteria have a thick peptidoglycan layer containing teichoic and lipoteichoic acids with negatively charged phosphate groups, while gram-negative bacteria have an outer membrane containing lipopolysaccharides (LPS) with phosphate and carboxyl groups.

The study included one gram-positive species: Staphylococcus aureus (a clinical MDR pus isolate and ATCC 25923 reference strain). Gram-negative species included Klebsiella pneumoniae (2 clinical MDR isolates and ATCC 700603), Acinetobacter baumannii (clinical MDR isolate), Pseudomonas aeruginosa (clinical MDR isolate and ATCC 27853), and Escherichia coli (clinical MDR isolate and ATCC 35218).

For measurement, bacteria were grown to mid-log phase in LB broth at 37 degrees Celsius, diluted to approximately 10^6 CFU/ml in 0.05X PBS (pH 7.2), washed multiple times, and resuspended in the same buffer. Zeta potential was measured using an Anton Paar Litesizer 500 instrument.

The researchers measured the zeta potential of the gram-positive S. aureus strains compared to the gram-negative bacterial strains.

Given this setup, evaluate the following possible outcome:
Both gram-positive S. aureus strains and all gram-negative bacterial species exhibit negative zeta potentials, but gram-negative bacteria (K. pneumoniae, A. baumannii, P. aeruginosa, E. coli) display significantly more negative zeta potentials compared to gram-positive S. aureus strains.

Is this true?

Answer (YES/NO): NO